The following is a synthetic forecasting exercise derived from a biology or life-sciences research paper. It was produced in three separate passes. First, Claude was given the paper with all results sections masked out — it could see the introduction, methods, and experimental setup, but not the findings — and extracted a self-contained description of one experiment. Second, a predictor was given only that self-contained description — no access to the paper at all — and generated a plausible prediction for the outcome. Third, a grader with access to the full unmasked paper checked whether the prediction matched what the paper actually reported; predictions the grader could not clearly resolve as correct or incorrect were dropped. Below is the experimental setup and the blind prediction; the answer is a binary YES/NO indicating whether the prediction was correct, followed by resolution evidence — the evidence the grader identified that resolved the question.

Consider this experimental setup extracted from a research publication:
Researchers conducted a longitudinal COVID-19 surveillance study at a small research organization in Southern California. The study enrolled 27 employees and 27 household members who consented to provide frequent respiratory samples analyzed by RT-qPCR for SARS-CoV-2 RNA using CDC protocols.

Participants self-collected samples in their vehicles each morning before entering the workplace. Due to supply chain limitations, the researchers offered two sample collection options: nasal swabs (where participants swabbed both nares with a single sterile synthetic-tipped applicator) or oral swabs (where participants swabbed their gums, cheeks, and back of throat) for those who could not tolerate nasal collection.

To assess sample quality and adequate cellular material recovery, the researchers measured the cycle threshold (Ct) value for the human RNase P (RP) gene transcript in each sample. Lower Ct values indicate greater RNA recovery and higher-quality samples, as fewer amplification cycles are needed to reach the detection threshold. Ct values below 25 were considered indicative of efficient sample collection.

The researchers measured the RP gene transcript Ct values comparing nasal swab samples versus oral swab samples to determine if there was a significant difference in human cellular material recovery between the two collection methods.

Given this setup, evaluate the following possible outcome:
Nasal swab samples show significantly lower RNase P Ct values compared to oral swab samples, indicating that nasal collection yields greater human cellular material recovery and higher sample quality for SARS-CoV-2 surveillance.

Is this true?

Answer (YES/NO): YES